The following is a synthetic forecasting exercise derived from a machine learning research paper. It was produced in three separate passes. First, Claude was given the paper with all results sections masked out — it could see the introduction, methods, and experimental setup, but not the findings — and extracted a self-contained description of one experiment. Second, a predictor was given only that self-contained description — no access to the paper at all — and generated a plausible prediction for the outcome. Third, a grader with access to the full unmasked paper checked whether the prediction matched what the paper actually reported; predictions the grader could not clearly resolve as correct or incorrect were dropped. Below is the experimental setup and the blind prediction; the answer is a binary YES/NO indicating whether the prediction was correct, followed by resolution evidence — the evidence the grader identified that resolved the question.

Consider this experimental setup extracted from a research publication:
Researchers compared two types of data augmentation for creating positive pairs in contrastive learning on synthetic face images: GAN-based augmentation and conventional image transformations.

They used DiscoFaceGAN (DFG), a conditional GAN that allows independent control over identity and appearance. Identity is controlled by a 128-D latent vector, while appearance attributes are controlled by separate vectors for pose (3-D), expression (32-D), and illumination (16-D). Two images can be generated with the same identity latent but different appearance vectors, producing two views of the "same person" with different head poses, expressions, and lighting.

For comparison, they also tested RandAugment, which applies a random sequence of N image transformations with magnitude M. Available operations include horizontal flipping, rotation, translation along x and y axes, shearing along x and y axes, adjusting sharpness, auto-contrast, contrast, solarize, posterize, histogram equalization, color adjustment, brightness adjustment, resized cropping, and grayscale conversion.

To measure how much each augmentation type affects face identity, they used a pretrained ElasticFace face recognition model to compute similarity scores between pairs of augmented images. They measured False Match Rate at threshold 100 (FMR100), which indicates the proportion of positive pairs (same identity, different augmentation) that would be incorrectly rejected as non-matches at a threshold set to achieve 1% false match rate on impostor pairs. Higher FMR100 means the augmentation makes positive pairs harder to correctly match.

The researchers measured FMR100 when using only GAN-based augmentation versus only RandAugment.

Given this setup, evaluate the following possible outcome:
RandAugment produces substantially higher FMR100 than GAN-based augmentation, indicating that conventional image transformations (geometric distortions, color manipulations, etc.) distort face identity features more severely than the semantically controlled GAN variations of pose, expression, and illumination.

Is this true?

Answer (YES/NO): YES